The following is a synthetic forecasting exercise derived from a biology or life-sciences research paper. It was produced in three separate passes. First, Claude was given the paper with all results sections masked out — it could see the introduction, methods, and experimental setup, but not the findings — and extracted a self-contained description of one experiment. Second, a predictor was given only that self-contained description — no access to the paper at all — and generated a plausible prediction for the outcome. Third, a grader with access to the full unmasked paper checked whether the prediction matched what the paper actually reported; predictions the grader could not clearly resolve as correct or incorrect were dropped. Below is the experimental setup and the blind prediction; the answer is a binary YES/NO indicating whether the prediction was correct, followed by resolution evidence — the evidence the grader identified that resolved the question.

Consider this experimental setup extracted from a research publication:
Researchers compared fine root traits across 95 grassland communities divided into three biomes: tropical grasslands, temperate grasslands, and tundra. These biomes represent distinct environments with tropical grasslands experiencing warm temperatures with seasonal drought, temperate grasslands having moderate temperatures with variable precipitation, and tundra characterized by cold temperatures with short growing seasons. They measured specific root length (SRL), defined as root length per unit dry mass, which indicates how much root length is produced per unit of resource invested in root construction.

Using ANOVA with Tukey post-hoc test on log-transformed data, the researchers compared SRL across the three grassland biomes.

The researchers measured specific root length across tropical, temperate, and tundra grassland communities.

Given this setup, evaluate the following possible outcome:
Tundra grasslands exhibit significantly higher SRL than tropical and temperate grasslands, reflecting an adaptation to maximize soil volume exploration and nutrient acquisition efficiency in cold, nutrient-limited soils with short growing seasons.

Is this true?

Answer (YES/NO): NO